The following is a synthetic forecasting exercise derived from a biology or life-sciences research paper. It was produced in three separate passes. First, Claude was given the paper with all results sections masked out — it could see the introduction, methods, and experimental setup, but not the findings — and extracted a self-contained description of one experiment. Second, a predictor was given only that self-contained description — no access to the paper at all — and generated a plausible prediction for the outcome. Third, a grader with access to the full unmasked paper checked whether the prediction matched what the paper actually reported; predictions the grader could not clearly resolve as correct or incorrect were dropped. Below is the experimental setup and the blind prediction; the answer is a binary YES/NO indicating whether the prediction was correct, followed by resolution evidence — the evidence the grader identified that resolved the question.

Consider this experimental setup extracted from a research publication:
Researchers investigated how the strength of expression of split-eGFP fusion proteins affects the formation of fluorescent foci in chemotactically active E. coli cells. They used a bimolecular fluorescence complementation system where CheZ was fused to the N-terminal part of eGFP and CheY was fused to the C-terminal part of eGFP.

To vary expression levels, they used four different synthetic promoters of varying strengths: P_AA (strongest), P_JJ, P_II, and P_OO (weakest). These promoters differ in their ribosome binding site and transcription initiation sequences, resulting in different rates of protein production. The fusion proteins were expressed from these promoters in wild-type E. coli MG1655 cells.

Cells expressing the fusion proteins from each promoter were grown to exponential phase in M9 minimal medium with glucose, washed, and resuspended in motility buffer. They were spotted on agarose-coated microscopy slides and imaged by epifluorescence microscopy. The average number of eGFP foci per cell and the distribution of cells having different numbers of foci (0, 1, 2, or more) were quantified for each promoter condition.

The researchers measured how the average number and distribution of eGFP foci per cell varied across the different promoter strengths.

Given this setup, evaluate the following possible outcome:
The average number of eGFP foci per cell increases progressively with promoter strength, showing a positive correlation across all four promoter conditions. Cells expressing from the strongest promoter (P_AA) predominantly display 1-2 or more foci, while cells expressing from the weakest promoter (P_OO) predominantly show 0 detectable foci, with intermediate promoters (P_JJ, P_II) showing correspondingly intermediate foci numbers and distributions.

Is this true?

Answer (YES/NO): NO